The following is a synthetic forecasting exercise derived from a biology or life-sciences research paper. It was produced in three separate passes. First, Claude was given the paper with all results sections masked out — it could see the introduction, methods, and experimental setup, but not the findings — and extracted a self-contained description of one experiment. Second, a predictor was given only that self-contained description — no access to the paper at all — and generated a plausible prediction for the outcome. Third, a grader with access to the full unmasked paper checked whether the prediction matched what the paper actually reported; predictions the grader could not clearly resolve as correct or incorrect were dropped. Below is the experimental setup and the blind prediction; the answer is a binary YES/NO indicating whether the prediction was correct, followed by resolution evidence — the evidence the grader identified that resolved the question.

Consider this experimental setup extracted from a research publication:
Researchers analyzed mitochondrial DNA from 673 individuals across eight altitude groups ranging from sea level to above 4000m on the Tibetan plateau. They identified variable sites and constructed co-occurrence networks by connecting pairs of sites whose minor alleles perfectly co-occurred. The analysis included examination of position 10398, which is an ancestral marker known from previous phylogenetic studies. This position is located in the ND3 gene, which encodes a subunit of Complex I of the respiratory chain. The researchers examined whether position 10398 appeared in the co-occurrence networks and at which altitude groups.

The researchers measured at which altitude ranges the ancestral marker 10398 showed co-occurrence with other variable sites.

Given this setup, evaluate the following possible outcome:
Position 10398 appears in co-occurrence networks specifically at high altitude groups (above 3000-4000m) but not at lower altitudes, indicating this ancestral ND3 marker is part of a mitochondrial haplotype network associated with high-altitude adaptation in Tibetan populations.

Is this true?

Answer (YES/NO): YES